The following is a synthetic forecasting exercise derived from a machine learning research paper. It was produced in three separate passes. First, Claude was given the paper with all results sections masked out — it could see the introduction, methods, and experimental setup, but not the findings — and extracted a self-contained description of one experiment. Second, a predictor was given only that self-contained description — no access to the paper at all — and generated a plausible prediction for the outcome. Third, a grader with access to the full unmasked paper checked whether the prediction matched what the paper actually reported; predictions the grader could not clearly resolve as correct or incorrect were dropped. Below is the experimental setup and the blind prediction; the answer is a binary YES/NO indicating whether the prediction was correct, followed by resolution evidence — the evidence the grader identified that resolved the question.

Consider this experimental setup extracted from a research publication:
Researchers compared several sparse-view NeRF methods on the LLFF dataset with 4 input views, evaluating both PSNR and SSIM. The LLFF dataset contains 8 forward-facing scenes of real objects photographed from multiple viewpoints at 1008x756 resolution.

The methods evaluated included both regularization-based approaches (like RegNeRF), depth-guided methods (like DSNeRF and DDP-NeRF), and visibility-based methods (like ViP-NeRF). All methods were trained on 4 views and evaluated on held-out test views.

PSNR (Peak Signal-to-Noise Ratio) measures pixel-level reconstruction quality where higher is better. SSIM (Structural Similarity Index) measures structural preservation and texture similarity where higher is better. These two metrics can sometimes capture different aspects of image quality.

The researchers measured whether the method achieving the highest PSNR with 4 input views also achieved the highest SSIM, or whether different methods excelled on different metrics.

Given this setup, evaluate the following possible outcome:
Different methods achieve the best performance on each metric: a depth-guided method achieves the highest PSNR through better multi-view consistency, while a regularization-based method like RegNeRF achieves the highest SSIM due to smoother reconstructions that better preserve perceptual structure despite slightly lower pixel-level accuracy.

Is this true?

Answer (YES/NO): NO